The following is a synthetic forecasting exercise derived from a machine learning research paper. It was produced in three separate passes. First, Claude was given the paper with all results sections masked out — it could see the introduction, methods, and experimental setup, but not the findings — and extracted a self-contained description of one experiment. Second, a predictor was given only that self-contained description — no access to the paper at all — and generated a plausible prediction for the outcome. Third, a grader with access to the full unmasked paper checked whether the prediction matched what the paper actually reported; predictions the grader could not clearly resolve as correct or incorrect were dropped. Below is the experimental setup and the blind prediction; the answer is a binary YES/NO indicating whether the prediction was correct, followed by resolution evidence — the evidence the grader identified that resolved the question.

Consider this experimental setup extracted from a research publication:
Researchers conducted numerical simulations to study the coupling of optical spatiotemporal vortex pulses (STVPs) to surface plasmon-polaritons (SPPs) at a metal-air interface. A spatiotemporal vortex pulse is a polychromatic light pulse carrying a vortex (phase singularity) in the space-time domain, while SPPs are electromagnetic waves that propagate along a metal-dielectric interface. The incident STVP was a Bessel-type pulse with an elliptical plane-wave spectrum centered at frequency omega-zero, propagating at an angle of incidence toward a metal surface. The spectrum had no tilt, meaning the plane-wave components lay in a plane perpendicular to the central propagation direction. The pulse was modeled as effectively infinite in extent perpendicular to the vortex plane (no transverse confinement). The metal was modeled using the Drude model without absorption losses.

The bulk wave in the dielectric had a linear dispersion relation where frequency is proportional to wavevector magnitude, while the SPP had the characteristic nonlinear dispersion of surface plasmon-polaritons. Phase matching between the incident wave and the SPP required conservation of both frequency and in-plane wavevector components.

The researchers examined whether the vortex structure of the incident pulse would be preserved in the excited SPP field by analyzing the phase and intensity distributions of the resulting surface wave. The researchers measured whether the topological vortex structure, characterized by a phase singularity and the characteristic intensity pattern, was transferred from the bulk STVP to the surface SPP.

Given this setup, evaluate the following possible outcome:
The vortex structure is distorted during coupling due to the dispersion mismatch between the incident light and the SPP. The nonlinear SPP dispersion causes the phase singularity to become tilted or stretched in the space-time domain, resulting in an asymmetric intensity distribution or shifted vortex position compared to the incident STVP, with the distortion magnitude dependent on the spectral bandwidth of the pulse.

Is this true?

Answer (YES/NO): NO